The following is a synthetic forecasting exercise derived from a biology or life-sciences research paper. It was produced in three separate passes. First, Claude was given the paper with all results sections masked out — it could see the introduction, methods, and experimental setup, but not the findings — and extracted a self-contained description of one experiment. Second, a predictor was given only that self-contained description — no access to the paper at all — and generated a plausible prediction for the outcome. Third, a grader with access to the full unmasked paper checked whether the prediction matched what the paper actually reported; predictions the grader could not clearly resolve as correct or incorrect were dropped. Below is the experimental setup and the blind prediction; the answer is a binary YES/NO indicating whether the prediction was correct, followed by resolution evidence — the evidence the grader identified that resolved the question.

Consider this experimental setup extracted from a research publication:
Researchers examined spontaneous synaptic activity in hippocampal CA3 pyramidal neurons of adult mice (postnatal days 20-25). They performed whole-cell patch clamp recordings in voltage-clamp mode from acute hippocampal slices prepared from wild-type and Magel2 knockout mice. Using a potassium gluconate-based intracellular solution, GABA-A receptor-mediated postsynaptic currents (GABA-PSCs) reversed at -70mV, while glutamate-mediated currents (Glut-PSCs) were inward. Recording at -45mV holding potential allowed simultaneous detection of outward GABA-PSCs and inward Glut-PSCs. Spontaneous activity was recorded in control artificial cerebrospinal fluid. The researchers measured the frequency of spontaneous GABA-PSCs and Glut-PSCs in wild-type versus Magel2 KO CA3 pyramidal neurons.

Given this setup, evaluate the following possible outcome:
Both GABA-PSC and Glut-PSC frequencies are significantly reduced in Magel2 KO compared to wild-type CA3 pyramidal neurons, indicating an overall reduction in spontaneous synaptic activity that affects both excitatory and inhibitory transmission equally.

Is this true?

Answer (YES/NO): NO